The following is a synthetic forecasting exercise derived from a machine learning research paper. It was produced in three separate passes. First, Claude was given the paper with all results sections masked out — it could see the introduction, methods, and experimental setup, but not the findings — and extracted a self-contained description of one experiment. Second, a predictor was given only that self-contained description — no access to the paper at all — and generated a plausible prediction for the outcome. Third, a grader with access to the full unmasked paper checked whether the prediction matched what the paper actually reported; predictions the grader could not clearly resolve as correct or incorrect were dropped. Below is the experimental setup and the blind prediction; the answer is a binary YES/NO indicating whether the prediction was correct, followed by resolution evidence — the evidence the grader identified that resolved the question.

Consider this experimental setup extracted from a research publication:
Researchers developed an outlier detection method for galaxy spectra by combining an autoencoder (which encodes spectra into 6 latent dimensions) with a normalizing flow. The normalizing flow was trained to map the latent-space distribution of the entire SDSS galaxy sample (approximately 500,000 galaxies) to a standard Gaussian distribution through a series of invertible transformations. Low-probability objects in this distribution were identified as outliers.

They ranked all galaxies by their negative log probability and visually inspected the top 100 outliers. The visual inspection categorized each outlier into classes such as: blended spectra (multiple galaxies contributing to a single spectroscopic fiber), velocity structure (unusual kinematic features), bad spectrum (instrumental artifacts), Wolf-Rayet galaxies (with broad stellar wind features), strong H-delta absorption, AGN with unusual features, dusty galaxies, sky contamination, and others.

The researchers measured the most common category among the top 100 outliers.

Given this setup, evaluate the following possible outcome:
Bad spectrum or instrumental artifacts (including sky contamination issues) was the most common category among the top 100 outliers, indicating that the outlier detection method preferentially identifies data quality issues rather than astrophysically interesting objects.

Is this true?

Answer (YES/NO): NO